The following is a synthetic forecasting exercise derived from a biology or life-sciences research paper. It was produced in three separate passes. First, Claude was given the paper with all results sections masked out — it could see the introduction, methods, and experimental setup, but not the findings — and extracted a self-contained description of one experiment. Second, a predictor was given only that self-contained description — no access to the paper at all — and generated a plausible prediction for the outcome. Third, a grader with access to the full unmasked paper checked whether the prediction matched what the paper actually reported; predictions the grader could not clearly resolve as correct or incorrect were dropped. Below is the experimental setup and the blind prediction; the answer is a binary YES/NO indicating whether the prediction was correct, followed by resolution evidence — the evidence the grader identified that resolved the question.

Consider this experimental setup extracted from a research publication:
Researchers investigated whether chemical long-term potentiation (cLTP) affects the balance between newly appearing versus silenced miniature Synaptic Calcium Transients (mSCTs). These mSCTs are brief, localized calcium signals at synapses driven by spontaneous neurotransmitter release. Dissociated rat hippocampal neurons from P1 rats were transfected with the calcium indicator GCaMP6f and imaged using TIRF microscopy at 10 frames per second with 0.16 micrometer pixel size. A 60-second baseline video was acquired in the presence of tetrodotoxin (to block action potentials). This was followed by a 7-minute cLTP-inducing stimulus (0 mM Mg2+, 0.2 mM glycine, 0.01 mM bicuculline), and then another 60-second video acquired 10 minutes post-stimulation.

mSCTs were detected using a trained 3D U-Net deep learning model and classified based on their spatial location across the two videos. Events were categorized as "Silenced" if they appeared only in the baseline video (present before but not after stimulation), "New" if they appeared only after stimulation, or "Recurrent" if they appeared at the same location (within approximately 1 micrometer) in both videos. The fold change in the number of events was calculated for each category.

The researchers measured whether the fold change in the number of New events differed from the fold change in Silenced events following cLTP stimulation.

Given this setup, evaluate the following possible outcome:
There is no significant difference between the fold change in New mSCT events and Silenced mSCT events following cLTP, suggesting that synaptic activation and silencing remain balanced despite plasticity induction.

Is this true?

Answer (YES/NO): NO